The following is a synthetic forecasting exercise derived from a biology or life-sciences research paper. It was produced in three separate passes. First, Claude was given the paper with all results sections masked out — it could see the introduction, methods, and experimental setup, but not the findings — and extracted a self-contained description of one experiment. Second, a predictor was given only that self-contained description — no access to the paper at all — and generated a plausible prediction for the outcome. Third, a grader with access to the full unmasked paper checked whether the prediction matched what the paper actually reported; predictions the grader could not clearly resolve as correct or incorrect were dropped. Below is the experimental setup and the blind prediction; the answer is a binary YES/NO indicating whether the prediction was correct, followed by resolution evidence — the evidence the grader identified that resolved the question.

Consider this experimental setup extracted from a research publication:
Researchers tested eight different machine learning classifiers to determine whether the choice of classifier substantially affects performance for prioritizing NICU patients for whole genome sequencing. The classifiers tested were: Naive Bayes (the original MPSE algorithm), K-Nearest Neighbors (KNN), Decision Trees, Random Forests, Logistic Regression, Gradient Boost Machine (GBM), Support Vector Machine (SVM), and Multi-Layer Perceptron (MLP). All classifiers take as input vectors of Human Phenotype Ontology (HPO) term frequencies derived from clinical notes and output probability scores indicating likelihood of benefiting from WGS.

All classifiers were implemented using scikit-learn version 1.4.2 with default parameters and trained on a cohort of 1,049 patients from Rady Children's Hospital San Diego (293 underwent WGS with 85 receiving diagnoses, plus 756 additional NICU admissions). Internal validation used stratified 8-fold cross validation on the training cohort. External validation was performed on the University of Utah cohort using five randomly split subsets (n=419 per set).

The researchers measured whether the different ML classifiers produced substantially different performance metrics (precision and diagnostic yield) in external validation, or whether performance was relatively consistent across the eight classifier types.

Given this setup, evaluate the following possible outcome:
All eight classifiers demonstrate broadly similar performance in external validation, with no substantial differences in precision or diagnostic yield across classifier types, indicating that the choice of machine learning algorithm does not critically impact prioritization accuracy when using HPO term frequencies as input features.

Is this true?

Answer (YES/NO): NO